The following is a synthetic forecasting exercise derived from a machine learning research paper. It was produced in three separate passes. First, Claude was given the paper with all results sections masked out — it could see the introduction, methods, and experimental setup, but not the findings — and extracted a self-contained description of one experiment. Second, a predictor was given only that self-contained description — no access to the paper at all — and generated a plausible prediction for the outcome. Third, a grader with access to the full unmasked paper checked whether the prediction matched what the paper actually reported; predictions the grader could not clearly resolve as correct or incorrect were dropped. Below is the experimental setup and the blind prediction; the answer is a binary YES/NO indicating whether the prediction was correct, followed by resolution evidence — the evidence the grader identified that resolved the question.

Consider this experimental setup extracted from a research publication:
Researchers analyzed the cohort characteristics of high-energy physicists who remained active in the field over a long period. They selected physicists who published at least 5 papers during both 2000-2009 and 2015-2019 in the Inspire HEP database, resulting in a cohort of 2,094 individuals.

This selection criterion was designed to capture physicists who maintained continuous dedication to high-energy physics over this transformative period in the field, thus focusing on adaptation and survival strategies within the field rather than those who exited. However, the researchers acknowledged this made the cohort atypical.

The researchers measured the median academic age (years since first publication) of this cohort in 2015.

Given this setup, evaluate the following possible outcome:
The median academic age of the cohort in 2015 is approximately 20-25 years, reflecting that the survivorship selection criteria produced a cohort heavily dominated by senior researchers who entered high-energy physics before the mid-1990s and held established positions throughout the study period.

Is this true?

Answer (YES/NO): YES